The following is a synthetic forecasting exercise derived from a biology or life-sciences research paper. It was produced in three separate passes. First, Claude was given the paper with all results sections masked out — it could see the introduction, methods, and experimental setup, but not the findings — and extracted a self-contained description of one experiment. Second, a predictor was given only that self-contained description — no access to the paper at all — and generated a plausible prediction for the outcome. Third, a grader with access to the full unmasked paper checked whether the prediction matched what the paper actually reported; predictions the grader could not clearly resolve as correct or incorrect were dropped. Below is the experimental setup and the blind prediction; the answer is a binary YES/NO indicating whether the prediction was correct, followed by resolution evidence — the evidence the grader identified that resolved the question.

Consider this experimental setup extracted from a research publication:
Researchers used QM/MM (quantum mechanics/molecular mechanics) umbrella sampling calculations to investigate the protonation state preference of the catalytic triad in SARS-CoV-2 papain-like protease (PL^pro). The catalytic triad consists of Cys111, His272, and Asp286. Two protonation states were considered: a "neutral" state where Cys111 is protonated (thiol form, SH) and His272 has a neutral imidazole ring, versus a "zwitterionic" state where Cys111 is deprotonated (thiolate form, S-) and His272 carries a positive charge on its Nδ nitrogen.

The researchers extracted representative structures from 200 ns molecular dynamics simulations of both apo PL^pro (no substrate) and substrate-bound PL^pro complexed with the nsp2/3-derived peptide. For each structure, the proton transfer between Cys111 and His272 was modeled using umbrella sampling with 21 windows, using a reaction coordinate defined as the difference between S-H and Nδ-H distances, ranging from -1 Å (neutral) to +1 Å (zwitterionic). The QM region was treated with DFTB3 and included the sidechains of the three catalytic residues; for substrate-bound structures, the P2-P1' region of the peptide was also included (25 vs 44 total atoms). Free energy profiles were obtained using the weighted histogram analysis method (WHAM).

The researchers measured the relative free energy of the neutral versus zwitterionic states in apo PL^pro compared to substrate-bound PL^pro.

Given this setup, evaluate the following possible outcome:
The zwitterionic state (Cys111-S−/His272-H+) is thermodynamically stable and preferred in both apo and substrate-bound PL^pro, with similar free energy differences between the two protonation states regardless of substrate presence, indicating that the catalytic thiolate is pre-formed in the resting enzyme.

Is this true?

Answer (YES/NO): YES